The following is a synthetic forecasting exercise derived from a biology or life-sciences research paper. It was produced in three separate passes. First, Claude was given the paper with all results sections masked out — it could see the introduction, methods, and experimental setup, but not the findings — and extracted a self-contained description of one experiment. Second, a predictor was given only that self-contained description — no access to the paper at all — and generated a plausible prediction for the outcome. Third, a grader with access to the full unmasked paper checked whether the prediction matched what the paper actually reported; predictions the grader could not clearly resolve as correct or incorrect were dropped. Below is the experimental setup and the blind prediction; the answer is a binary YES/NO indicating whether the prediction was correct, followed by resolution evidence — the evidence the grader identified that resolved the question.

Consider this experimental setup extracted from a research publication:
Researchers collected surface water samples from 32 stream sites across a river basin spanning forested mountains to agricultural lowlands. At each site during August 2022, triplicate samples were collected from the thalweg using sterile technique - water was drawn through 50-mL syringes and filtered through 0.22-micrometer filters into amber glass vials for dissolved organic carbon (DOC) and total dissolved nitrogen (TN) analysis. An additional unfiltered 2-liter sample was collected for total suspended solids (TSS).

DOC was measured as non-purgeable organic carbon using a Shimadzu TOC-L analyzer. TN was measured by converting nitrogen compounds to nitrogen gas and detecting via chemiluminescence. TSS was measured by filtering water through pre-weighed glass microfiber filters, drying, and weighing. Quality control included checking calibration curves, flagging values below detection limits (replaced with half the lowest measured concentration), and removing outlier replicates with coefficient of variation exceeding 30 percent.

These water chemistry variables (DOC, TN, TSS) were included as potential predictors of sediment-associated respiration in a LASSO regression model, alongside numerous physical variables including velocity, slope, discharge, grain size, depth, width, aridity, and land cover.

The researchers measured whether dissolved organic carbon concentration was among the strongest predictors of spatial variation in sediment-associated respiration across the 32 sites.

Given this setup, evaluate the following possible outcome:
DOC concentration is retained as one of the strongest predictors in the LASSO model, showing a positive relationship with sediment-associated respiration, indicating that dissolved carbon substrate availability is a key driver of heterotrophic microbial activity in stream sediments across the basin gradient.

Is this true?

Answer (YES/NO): NO